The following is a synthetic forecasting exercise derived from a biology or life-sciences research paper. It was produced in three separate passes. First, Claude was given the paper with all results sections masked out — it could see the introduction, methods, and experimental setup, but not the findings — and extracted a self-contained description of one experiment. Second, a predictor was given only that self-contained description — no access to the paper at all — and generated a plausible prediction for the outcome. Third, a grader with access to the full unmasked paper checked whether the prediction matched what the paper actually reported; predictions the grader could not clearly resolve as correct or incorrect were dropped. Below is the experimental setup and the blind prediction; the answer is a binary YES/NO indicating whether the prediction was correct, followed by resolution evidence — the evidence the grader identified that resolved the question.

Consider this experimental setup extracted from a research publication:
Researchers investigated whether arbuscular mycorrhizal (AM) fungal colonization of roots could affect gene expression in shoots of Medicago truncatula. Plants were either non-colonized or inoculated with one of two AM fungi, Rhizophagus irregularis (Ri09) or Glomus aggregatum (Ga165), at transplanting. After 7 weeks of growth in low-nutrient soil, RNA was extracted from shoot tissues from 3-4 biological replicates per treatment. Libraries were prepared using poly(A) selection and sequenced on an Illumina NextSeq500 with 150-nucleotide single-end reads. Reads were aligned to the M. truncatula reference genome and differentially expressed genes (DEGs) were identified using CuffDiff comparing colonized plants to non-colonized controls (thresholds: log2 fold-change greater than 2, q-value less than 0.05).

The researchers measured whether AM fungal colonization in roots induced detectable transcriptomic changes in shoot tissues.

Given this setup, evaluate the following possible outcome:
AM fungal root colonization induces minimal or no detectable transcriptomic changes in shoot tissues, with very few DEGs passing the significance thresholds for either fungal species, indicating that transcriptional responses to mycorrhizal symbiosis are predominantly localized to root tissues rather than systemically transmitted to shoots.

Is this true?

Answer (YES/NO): NO